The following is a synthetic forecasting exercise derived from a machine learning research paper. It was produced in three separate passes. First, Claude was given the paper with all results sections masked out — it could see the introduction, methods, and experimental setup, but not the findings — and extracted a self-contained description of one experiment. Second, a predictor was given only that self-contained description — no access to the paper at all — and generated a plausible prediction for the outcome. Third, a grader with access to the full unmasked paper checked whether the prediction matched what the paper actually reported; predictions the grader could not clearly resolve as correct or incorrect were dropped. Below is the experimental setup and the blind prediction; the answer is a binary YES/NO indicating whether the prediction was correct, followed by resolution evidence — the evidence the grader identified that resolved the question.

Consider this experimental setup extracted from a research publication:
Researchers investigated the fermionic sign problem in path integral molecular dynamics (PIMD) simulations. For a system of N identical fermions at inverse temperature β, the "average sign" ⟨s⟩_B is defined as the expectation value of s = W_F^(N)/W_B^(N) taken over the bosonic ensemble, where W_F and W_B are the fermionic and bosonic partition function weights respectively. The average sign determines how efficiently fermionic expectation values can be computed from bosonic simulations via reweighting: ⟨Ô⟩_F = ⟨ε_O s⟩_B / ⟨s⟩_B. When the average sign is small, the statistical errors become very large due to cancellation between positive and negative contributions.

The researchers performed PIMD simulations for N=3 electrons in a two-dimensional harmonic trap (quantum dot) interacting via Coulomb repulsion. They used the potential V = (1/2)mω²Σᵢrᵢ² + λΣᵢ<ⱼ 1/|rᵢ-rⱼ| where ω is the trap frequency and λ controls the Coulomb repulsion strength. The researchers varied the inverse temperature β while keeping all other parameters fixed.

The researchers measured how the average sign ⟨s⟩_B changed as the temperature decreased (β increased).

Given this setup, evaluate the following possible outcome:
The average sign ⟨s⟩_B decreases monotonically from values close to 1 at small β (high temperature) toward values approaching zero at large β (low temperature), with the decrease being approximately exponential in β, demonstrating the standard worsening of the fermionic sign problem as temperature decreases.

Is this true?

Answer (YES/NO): YES